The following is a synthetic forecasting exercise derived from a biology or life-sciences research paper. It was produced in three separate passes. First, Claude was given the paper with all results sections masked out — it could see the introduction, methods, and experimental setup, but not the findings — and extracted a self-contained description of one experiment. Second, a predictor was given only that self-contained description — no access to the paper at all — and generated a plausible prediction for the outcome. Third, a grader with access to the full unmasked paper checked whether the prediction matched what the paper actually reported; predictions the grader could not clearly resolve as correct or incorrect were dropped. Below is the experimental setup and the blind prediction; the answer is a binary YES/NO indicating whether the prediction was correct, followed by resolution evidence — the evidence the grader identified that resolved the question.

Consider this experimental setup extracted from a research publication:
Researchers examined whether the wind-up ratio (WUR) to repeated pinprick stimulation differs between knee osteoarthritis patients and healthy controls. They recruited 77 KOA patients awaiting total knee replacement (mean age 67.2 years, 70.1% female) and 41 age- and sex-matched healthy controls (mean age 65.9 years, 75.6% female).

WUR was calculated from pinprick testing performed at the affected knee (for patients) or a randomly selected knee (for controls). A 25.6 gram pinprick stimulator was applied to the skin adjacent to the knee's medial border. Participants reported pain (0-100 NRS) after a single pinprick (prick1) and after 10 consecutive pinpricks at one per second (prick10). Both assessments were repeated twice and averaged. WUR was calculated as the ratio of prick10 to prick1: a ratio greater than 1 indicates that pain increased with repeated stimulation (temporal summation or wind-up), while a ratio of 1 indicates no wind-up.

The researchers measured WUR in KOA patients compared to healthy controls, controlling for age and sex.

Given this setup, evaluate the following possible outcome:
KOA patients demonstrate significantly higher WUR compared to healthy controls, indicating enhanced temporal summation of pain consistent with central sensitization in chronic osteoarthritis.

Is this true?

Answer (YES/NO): NO